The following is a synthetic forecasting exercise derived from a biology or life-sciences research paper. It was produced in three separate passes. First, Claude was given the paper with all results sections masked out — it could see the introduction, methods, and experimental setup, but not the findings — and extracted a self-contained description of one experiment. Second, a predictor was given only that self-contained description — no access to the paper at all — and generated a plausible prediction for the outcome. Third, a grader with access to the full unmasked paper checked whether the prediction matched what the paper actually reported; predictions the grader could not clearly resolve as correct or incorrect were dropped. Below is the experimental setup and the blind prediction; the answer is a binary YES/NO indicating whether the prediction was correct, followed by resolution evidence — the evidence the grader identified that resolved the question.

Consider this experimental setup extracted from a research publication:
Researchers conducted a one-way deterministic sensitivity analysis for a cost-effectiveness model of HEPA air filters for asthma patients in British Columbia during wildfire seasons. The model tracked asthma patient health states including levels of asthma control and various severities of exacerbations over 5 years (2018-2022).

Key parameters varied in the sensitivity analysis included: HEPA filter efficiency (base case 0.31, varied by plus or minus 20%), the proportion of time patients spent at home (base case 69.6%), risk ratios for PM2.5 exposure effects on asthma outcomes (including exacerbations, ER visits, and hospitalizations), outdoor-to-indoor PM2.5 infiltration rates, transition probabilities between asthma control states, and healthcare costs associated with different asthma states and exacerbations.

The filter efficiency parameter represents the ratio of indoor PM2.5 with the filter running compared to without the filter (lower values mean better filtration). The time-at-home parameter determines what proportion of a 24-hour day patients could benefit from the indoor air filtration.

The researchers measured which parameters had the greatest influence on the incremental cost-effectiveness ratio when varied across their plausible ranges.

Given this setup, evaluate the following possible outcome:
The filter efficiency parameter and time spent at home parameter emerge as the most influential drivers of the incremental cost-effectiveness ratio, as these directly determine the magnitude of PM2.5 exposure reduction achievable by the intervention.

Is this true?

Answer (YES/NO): NO